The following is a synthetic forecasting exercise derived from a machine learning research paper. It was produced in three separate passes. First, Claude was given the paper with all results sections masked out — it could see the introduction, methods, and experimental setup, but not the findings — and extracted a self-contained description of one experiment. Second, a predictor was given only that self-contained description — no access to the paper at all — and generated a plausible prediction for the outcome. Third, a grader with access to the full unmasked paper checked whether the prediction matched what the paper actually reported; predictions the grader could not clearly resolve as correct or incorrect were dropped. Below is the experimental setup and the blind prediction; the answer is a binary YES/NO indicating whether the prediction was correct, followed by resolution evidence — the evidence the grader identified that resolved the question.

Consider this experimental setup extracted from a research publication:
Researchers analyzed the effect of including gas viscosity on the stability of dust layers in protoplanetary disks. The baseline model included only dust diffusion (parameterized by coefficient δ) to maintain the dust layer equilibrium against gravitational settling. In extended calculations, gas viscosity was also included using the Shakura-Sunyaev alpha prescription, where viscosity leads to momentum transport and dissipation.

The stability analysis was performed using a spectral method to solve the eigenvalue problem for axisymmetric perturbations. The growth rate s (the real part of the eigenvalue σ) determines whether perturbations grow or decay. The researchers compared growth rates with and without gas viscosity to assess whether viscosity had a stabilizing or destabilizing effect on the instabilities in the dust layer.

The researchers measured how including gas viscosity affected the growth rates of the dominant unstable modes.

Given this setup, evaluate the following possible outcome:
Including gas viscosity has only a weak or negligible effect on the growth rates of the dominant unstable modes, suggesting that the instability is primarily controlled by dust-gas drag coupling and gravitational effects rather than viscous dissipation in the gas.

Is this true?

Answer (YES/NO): NO